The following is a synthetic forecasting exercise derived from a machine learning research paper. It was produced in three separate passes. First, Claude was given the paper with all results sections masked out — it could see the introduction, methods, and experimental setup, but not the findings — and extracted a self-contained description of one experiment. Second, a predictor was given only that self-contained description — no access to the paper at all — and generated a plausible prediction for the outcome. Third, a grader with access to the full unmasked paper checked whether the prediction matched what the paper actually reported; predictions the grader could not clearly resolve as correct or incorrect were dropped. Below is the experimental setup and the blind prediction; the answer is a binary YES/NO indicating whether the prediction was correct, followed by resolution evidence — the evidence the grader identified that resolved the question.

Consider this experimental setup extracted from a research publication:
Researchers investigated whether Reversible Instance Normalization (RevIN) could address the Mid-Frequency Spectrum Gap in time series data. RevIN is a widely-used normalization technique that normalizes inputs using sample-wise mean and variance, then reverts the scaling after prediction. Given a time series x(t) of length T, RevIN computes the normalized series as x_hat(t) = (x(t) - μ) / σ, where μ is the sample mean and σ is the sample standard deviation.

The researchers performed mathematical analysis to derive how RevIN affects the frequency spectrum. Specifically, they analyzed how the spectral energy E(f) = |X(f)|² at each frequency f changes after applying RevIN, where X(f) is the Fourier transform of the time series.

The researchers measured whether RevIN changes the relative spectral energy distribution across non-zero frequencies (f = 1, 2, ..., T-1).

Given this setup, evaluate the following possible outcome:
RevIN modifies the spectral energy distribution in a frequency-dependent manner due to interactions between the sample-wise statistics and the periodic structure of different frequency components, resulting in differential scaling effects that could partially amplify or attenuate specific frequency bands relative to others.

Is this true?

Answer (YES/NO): NO